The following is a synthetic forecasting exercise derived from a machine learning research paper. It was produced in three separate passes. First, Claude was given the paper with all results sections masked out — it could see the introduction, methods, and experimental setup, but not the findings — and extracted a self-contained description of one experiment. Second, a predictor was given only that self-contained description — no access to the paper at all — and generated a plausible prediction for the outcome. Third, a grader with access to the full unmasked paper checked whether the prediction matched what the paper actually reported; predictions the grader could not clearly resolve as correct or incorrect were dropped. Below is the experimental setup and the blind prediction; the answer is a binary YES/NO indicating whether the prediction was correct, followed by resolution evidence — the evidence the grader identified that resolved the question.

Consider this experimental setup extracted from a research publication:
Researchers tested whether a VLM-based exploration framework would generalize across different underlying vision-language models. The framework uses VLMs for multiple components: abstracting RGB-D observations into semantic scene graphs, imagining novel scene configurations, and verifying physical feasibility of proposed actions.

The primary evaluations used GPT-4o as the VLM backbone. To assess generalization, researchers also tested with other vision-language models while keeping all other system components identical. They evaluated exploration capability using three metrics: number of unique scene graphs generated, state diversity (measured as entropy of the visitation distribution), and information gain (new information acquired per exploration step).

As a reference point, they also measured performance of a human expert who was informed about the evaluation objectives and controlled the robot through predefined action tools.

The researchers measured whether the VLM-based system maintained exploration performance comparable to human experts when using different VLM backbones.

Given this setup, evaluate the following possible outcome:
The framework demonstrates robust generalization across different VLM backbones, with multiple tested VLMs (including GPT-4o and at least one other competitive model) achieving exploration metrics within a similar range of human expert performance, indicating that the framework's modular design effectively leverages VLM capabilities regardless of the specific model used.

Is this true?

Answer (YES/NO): YES